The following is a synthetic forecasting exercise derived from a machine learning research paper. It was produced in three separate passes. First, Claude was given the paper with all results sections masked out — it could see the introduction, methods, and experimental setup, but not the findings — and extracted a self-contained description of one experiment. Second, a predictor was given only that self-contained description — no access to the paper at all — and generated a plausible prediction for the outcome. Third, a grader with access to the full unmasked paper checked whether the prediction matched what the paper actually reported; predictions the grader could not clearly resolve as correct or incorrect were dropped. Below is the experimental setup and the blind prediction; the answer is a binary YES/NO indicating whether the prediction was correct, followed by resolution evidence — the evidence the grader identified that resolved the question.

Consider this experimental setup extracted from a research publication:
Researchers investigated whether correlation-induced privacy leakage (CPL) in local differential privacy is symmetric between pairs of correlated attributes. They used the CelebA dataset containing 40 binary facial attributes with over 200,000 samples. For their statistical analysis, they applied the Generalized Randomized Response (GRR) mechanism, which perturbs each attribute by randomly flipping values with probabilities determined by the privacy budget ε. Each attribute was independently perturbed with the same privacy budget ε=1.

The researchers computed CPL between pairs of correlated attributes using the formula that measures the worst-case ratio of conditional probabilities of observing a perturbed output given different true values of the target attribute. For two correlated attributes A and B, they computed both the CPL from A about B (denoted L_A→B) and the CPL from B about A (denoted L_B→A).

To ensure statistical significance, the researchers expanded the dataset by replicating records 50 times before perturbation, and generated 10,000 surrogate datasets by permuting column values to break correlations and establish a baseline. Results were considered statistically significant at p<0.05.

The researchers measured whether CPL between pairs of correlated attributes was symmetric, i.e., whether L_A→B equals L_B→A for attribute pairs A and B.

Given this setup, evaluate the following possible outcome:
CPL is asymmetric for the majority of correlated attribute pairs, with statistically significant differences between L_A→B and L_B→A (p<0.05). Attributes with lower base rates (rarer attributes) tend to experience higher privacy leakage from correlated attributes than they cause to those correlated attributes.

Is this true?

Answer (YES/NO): NO